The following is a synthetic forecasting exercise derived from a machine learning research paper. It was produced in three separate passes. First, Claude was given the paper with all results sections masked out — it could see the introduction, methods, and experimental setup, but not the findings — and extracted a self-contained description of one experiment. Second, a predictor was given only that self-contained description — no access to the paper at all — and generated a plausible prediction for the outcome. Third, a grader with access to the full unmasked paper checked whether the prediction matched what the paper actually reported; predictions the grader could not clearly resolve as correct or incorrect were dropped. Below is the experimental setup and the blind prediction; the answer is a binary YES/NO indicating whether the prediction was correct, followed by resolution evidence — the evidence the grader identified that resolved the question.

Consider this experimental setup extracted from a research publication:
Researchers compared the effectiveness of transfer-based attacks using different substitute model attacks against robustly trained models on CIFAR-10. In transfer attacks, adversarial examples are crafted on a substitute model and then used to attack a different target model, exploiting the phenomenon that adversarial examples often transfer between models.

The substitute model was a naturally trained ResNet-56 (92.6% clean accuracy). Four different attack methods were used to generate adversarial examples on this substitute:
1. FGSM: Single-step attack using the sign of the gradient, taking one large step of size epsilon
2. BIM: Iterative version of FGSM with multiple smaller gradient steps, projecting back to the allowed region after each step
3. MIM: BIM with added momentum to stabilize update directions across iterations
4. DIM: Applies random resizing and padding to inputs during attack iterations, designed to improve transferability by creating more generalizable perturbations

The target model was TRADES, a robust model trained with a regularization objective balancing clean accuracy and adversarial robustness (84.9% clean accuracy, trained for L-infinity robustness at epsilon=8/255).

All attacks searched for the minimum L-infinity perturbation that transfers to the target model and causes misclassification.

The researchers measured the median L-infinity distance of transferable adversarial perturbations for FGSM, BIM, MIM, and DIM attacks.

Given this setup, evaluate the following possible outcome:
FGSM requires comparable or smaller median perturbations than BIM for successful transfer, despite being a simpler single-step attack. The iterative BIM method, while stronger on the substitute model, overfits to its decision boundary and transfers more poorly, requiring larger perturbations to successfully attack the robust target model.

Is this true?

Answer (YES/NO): NO